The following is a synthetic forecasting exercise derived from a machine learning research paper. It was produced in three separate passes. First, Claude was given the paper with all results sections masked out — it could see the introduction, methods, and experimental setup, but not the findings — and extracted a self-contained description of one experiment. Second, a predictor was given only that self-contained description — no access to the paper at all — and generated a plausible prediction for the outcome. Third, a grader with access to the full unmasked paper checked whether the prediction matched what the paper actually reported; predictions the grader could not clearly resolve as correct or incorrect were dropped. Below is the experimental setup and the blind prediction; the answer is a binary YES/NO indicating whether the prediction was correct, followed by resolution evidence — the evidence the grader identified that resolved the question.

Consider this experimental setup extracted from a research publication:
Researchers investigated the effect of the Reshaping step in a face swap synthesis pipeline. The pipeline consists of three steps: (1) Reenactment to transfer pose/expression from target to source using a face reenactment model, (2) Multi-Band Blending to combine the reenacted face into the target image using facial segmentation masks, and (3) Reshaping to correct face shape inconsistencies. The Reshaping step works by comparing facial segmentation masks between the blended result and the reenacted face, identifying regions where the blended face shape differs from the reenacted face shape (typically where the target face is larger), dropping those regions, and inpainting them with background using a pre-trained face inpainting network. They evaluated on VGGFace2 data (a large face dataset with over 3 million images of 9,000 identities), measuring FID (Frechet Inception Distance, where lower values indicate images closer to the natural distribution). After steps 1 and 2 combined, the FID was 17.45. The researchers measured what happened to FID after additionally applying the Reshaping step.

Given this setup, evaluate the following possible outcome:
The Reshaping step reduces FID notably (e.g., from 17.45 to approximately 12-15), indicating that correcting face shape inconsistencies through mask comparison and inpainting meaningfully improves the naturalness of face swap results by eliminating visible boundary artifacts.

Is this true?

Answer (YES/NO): NO